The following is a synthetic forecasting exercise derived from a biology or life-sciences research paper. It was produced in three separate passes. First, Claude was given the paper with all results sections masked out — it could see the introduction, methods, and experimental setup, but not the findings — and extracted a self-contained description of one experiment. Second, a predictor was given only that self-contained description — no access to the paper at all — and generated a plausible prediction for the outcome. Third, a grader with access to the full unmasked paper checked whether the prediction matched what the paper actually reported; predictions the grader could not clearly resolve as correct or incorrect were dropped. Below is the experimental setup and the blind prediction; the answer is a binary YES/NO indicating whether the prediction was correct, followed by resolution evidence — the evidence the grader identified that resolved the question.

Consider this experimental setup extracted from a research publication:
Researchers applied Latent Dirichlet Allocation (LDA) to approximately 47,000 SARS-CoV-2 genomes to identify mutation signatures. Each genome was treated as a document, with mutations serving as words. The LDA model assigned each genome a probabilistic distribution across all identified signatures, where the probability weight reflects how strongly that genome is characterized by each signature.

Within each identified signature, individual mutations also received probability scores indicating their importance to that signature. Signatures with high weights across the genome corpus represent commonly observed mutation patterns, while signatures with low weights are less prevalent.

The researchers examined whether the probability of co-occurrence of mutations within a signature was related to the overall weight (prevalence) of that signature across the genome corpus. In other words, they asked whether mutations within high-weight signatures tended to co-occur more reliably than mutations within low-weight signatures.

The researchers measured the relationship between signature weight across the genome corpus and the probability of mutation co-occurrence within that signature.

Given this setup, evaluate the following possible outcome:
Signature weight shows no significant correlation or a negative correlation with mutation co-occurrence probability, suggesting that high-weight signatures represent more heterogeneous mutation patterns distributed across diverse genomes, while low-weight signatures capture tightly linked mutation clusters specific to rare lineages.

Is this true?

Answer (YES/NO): NO